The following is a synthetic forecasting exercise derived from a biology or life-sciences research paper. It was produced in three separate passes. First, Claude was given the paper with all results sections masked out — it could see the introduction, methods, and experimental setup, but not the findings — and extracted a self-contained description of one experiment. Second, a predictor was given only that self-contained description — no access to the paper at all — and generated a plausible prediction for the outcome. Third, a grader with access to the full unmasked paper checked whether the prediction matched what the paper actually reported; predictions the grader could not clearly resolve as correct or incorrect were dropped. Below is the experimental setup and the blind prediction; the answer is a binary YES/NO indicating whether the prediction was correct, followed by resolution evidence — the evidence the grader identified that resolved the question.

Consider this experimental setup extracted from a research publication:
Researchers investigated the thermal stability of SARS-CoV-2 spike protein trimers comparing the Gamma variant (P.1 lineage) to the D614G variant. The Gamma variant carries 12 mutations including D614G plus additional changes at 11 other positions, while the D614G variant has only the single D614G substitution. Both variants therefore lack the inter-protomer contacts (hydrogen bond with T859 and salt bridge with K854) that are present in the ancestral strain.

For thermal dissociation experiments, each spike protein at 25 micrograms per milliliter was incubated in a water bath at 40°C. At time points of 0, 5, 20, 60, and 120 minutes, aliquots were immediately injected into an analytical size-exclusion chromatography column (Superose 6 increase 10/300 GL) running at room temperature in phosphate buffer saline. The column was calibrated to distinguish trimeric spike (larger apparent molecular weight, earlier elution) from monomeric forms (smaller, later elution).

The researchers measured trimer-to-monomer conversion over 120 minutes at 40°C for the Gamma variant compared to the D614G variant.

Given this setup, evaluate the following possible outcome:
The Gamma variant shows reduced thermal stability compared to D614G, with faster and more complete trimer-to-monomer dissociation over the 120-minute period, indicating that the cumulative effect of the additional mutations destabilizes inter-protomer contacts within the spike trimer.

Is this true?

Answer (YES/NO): YES